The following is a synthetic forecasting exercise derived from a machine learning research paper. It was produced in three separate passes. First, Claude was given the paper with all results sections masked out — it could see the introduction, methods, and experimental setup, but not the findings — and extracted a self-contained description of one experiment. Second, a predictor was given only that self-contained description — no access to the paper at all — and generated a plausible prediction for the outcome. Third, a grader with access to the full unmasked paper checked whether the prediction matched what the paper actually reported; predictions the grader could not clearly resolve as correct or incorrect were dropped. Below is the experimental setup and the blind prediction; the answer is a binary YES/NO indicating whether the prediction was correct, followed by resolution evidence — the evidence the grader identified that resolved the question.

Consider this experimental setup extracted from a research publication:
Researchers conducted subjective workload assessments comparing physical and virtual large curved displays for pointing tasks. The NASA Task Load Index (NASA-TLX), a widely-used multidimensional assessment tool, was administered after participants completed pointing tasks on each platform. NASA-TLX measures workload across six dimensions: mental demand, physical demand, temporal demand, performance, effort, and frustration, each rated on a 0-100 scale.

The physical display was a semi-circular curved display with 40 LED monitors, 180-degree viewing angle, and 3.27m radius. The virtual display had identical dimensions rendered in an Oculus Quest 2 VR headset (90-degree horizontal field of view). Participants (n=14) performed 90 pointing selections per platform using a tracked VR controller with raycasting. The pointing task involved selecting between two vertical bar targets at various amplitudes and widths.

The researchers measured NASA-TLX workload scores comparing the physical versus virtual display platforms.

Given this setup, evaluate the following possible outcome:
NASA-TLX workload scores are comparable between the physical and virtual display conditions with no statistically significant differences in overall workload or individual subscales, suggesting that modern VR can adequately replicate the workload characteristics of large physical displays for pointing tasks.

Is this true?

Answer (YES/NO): NO